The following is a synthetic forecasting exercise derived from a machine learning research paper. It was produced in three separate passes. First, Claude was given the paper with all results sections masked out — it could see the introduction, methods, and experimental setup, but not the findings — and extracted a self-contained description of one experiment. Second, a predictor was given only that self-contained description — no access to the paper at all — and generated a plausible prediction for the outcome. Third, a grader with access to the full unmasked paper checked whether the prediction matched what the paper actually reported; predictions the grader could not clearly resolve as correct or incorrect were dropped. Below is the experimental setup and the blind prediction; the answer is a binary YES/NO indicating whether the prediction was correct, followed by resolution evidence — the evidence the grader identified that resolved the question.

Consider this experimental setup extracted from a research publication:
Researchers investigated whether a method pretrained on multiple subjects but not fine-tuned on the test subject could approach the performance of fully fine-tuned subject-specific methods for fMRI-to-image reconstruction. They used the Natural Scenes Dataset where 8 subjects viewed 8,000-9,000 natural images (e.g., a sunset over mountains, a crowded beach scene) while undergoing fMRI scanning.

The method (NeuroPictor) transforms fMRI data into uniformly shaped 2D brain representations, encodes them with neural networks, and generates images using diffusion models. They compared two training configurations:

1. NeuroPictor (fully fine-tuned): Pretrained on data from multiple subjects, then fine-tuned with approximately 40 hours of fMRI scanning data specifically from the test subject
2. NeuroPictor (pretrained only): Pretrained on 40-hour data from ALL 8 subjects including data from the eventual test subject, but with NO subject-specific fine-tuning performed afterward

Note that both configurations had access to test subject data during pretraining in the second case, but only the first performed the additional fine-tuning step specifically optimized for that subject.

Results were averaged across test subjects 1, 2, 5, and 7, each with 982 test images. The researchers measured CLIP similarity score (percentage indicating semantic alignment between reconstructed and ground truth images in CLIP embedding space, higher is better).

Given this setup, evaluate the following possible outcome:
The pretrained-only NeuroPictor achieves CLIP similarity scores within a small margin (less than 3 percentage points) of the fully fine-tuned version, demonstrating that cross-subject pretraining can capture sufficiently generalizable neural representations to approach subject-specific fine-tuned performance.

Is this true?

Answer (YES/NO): NO